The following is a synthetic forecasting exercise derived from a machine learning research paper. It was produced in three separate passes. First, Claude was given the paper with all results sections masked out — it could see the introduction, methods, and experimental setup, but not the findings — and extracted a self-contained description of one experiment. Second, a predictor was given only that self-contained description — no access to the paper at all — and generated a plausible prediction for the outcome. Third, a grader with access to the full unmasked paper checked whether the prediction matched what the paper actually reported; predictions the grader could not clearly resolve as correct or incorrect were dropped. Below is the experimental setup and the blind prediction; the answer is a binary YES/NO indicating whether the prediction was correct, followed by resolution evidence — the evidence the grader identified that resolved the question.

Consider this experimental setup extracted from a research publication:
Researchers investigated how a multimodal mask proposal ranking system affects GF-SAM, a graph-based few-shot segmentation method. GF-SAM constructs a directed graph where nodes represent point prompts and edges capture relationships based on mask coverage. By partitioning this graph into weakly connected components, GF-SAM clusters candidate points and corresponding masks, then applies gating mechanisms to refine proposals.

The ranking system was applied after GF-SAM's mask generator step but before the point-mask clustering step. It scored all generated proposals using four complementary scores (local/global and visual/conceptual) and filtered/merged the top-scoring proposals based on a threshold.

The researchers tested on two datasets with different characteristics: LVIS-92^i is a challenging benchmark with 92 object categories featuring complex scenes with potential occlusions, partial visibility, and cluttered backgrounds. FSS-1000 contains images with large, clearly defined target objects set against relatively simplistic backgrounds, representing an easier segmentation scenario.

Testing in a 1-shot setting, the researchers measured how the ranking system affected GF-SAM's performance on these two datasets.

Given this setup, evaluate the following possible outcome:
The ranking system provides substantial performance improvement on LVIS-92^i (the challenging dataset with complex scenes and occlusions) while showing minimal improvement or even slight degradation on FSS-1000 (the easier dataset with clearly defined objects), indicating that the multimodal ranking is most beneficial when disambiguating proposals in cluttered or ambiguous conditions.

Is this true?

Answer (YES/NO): YES